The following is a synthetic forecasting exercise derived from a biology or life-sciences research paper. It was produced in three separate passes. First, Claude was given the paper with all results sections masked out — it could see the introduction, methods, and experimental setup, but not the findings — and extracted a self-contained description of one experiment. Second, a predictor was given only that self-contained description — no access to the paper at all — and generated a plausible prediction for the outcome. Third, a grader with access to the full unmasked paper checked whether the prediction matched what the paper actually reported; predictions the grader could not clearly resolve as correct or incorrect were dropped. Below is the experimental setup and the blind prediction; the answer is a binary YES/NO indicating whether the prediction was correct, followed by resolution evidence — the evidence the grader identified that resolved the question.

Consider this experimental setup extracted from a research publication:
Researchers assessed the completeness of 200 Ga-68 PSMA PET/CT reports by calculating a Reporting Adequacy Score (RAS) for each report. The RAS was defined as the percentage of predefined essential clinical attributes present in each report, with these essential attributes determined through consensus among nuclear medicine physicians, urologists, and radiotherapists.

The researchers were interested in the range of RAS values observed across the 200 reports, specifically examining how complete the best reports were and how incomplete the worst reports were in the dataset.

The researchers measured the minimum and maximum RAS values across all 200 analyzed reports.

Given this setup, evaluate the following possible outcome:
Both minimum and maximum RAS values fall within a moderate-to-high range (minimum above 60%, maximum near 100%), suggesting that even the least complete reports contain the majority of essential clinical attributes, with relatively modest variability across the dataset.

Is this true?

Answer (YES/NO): NO